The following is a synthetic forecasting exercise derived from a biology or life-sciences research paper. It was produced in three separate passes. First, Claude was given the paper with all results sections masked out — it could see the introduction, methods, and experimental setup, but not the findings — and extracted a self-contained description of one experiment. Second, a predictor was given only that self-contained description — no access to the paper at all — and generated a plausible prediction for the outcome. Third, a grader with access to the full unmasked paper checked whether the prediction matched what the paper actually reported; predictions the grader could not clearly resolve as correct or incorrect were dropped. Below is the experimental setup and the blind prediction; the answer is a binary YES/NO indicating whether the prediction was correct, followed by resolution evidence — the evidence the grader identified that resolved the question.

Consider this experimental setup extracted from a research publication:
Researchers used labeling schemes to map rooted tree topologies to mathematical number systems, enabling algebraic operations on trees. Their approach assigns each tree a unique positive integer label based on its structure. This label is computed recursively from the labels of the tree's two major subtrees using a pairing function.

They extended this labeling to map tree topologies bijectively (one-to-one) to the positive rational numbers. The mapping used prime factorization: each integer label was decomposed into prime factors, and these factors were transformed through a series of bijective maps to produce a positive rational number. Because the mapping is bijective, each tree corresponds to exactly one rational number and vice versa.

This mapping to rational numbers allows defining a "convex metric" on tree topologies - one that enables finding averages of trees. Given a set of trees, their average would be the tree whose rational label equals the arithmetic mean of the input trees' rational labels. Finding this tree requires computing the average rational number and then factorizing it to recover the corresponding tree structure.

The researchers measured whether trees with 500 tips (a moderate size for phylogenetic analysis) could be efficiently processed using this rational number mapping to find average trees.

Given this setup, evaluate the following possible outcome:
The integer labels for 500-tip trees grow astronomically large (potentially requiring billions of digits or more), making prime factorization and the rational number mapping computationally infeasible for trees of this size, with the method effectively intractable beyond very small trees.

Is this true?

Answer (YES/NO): NO